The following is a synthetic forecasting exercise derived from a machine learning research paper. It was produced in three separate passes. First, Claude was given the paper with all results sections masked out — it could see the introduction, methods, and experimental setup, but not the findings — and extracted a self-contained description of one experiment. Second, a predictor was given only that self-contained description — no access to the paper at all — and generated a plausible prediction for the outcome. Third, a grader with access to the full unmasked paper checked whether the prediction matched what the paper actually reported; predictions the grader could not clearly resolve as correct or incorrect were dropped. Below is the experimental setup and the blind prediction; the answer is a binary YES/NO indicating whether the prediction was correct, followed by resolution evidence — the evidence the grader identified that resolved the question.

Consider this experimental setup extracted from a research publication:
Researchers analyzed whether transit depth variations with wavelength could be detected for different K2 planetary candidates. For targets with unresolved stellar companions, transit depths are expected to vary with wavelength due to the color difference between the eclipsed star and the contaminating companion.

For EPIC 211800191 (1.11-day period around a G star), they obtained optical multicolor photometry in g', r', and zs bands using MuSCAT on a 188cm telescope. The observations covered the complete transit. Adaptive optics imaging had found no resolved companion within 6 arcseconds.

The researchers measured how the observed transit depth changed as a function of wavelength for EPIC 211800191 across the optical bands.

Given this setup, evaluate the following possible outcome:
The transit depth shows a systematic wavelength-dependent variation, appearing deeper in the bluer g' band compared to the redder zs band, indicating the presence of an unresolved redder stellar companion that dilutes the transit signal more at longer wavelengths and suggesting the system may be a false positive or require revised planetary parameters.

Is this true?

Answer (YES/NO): NO